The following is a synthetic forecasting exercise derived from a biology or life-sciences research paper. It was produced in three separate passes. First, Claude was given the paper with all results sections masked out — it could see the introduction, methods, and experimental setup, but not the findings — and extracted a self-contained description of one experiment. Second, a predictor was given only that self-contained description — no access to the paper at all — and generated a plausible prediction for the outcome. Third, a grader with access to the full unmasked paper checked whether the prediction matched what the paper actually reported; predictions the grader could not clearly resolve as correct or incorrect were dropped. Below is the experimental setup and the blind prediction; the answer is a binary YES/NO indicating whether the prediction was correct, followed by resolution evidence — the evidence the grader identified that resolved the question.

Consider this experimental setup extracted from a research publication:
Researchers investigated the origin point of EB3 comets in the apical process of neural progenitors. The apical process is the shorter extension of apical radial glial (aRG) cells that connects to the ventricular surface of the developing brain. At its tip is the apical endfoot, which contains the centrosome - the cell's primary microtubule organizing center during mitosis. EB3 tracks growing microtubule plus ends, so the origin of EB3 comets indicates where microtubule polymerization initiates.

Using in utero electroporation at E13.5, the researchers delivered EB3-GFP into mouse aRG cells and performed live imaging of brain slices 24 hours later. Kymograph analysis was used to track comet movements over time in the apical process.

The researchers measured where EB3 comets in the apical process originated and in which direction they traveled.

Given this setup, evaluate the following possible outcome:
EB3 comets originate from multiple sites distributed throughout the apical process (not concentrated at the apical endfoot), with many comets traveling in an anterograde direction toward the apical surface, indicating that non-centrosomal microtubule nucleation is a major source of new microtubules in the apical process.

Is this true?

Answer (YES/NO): NO